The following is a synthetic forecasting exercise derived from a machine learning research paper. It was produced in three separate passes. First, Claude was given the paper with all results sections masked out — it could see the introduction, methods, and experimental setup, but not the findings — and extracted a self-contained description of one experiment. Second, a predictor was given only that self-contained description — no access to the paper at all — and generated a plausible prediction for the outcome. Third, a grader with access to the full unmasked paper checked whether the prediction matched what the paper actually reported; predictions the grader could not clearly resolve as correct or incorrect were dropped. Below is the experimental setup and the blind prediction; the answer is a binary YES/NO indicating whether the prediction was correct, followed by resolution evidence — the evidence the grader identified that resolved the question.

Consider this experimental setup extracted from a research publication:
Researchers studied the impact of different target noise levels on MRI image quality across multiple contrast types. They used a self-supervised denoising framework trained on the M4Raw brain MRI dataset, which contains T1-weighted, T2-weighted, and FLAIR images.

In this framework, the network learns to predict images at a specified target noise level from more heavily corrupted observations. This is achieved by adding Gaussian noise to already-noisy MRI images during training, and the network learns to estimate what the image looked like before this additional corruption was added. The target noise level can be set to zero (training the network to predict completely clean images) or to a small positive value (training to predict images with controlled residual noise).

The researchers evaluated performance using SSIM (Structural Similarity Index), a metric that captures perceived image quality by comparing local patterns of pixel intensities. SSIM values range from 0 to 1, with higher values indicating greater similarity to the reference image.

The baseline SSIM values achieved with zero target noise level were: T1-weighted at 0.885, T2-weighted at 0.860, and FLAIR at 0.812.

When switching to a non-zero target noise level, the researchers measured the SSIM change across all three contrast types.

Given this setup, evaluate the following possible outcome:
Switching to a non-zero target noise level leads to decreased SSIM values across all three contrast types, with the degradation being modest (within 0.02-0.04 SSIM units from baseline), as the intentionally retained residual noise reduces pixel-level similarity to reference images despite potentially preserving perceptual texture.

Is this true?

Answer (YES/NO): NO